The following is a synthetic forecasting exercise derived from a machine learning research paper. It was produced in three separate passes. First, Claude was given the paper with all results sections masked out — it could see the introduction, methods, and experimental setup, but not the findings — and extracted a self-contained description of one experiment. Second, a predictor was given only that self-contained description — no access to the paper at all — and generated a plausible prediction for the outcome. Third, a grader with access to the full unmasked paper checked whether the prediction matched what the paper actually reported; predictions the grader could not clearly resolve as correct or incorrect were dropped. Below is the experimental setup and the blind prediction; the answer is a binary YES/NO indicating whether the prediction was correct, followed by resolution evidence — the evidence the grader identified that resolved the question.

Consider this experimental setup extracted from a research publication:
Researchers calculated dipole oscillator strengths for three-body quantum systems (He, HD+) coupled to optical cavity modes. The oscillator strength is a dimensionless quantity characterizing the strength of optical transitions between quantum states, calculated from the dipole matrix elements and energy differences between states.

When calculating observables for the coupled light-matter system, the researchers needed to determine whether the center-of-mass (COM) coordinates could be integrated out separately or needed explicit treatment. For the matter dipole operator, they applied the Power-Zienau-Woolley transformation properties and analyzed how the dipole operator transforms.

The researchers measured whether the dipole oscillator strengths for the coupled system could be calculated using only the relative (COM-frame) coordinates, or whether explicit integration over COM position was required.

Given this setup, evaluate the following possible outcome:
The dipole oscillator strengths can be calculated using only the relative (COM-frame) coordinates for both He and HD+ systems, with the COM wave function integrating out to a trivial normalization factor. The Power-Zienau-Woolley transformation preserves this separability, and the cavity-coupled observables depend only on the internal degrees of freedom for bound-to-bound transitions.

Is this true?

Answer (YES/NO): NO